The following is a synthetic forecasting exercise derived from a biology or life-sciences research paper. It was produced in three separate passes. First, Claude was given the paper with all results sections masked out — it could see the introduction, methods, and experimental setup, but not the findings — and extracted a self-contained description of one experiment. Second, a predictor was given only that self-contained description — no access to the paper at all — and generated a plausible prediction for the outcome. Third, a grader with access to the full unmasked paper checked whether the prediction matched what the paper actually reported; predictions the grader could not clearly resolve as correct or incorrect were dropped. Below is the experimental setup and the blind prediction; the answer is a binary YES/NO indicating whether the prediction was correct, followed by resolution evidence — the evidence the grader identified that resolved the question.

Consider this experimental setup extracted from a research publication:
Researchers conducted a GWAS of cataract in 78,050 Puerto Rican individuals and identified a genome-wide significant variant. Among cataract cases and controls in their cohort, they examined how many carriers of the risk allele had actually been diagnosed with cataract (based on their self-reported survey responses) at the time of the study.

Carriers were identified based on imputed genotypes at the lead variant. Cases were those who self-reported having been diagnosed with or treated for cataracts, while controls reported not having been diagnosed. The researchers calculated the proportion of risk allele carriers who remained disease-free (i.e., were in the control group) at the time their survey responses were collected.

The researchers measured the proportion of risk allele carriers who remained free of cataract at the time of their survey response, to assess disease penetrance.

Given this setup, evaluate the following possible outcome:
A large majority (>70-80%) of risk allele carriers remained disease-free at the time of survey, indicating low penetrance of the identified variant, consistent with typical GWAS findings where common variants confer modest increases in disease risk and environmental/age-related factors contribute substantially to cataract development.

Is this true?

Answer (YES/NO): NO